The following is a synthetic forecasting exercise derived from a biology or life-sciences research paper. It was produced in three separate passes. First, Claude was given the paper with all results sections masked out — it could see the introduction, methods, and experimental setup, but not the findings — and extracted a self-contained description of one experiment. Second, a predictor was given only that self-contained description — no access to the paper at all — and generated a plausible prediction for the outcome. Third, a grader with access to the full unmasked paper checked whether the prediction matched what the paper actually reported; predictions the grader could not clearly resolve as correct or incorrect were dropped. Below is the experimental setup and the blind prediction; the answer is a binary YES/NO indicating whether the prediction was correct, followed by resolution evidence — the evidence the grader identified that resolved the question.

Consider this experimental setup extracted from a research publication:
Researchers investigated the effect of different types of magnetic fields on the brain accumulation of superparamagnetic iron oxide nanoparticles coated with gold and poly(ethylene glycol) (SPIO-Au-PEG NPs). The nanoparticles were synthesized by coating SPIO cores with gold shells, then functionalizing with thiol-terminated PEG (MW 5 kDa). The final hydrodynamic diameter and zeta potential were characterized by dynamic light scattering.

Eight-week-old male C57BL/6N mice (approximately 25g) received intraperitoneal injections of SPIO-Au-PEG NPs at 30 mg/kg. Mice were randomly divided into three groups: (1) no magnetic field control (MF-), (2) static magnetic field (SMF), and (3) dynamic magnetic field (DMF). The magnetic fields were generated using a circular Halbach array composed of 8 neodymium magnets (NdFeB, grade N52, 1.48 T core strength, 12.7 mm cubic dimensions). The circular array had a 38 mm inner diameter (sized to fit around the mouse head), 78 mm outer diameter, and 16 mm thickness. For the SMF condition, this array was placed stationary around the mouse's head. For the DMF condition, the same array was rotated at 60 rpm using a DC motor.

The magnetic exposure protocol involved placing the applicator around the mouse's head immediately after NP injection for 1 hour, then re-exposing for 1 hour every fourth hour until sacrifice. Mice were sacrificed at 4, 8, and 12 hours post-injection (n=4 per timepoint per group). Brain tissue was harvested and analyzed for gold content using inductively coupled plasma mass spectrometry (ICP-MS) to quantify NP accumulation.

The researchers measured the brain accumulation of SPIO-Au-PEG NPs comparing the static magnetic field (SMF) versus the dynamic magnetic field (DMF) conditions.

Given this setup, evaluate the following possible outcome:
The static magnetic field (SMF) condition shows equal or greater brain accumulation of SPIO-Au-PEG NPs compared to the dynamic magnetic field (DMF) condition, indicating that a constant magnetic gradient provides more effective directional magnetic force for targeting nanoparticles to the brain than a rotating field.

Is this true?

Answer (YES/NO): YES